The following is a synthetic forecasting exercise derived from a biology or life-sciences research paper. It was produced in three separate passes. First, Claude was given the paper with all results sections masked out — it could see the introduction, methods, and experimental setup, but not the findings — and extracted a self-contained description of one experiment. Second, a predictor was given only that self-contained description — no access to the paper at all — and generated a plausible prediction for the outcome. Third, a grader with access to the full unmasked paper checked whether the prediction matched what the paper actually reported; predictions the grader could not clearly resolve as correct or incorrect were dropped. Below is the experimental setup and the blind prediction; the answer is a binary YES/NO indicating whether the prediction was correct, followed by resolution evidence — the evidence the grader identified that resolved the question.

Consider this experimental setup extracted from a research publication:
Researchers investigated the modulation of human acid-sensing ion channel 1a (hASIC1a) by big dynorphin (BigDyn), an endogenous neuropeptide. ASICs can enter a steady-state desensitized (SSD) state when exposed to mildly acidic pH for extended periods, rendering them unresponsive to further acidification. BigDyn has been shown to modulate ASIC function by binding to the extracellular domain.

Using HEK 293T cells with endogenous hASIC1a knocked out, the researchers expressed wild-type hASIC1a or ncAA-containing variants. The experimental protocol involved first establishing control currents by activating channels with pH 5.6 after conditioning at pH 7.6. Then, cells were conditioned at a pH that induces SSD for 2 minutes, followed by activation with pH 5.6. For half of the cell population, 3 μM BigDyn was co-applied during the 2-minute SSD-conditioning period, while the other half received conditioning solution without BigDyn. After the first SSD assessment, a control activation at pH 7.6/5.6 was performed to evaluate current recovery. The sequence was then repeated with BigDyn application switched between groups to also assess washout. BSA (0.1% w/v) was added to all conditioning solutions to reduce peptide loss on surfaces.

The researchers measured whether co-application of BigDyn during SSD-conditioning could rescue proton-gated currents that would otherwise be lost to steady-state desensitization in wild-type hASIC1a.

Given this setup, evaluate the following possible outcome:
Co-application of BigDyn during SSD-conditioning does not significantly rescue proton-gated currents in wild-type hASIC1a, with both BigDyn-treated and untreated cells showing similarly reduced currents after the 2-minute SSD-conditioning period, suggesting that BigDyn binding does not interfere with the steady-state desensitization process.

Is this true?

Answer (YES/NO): NO